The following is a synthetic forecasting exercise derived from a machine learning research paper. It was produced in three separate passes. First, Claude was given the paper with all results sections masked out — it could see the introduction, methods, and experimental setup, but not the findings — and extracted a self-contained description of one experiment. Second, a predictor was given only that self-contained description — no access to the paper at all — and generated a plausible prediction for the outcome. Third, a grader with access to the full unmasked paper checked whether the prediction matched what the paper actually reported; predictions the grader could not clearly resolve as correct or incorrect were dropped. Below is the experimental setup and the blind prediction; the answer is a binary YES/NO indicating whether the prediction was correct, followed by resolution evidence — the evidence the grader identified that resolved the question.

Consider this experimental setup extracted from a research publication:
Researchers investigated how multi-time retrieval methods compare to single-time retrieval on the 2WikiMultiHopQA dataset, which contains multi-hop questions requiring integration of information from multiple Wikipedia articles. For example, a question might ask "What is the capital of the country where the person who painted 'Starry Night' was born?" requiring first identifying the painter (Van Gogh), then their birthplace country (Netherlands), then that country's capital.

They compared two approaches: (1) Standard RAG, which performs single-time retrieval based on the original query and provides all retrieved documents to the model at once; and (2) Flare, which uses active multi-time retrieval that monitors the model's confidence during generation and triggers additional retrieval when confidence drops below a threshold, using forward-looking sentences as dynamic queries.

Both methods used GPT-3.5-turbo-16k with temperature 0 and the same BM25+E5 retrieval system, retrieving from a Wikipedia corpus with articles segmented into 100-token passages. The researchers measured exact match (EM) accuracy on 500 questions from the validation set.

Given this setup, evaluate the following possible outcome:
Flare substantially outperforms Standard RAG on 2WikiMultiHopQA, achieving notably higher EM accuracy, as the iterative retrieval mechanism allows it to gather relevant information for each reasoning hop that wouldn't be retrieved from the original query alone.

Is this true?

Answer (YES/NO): YES